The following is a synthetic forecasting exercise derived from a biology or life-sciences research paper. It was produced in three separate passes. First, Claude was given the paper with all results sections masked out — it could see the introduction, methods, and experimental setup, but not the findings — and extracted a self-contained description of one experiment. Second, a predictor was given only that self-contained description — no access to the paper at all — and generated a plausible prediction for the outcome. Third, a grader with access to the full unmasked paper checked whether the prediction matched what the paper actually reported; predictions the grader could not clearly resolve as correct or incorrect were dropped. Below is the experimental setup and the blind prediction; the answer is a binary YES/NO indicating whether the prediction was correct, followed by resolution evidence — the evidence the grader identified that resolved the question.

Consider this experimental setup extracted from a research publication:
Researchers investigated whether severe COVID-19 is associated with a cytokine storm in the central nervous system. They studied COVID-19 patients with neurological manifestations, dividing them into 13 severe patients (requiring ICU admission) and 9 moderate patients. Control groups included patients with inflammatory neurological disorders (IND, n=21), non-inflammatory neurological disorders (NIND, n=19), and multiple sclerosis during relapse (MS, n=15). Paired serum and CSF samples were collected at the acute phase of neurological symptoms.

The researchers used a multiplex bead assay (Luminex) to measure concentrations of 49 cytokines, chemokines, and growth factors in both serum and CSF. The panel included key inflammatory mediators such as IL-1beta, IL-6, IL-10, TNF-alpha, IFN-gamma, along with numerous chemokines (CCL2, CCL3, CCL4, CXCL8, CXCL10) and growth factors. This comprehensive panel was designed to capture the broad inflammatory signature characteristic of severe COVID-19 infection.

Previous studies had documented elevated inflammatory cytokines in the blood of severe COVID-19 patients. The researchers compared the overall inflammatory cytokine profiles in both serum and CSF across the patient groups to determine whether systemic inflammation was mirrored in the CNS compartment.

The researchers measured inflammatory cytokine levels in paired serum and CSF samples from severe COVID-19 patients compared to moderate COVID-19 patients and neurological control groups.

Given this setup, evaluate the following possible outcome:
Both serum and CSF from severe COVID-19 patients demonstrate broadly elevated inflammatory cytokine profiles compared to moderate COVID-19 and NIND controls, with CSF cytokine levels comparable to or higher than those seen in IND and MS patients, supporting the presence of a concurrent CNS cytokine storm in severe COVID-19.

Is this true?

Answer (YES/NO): NO